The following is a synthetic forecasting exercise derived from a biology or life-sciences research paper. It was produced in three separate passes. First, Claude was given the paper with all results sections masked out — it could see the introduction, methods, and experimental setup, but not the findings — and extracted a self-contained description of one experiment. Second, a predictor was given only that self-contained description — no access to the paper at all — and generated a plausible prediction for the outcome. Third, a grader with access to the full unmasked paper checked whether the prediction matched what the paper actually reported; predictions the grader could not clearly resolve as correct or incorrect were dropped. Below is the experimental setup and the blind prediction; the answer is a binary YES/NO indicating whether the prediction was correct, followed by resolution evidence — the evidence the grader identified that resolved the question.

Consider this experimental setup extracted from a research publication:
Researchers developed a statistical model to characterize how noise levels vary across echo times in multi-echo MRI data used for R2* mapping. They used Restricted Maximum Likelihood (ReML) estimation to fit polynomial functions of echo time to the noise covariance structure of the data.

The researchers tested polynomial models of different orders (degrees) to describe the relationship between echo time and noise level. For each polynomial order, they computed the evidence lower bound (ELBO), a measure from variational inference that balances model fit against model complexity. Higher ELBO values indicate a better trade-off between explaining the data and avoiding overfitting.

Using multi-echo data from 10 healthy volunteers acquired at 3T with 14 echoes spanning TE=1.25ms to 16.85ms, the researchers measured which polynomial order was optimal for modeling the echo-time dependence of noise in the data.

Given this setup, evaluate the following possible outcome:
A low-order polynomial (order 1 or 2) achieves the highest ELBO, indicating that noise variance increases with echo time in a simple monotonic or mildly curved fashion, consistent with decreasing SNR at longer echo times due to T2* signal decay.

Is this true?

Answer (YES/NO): NO